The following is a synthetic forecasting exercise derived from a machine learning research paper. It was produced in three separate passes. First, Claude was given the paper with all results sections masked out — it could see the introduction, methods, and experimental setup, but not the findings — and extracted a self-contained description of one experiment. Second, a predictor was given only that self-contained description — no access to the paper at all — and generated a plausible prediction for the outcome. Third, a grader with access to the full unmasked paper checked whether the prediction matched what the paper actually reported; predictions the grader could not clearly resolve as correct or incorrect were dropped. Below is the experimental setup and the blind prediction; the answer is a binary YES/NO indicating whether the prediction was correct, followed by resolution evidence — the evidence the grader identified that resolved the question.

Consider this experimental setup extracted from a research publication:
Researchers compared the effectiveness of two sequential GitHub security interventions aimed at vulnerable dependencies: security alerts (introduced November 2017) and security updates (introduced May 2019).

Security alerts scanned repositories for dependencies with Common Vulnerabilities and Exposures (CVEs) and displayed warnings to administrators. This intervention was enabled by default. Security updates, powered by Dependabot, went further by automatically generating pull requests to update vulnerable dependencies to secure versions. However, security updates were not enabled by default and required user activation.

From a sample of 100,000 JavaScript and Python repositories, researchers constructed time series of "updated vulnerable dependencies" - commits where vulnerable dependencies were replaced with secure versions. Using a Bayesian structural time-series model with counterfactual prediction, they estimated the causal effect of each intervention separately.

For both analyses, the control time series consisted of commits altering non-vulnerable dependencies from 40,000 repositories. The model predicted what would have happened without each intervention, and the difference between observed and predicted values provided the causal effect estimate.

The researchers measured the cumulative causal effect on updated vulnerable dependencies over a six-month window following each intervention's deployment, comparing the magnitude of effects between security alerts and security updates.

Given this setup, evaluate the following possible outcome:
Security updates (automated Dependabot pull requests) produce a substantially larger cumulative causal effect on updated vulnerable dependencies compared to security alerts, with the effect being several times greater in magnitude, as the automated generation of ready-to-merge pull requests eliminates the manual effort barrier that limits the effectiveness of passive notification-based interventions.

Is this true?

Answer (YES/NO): NO